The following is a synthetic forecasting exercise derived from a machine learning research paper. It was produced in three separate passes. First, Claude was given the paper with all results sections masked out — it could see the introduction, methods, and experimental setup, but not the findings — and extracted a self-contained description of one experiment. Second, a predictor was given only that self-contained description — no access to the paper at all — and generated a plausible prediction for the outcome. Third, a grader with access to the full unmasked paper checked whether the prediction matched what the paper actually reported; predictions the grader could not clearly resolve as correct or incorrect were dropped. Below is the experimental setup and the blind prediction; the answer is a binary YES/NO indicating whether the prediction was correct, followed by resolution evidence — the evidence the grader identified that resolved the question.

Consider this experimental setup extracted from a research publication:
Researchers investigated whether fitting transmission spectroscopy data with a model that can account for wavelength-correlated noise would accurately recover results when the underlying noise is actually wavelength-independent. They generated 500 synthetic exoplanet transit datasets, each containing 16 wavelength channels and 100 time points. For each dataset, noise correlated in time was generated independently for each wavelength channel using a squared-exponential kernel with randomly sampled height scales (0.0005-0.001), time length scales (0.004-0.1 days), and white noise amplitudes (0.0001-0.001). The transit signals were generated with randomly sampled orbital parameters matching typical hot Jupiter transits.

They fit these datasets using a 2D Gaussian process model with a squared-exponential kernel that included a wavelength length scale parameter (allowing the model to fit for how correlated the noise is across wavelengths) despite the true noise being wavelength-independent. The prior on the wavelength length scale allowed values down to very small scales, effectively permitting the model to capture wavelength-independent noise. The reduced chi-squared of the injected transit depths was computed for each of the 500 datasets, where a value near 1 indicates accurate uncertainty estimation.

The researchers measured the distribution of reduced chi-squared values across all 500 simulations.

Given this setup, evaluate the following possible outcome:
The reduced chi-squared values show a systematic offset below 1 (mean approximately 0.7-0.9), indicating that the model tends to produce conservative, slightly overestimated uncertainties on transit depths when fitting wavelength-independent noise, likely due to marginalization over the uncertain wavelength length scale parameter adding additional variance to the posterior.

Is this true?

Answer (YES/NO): NO